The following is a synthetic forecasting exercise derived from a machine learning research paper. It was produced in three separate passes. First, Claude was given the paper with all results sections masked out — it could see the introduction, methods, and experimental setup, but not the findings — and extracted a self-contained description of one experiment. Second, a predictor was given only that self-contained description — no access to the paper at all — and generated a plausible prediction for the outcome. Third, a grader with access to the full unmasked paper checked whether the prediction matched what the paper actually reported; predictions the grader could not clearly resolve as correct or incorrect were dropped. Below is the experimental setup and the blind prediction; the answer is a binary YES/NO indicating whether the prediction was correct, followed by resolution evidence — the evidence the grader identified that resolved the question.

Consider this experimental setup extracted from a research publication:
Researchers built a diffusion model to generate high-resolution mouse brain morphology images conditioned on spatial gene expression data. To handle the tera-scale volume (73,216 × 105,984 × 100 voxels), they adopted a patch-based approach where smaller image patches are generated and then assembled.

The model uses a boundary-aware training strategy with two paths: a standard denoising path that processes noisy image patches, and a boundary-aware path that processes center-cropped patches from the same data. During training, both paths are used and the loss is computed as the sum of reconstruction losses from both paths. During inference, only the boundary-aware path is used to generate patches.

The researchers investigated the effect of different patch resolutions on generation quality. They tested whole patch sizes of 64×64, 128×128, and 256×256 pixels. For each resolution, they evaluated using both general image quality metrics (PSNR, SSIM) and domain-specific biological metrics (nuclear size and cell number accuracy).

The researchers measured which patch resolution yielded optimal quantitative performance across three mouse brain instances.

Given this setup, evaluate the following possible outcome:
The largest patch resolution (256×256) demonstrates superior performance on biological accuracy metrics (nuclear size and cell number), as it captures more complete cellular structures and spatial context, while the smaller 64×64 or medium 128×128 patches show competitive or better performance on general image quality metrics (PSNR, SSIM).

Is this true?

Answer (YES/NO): NO